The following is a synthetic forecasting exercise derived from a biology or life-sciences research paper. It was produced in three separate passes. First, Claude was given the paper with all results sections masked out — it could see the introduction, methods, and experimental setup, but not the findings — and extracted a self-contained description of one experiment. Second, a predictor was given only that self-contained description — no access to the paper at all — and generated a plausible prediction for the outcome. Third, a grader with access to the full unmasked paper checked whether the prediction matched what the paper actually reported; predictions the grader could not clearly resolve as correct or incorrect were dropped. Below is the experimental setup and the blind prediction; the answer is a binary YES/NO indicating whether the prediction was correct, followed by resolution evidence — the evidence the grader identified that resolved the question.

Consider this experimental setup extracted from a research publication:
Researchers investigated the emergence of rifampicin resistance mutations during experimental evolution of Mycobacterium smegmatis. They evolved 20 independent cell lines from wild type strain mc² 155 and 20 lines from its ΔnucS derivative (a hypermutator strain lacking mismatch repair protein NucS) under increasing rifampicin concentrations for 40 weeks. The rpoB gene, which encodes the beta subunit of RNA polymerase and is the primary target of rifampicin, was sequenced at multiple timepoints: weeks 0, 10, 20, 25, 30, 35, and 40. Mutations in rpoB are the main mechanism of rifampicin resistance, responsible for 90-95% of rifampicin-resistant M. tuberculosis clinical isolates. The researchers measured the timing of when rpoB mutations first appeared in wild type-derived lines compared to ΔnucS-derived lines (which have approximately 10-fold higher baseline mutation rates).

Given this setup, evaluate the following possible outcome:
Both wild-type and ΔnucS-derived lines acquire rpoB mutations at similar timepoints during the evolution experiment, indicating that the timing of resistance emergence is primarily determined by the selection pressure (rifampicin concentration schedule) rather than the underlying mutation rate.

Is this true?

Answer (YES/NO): NO